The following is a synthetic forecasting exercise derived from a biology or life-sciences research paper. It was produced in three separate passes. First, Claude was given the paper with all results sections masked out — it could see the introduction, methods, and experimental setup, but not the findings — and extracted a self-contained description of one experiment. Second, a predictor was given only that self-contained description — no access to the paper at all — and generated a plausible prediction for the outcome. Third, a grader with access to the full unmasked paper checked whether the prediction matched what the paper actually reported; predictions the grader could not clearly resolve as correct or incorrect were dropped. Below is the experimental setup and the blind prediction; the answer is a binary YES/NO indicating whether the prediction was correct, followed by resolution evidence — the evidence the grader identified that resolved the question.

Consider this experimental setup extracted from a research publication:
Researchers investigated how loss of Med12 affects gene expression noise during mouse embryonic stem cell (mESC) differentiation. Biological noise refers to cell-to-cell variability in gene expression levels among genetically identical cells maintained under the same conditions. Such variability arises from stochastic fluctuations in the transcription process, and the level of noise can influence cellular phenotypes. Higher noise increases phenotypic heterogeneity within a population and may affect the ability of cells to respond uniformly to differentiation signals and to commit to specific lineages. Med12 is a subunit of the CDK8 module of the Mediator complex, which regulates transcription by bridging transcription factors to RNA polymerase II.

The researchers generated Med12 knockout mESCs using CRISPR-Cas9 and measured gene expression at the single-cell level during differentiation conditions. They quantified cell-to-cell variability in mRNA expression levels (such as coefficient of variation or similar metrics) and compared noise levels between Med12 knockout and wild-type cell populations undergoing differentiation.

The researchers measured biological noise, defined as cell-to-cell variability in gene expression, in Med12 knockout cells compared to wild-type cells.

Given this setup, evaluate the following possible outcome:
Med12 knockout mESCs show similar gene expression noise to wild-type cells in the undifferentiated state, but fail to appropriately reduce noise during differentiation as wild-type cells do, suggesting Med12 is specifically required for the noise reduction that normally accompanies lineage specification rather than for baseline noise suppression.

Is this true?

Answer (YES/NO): NO